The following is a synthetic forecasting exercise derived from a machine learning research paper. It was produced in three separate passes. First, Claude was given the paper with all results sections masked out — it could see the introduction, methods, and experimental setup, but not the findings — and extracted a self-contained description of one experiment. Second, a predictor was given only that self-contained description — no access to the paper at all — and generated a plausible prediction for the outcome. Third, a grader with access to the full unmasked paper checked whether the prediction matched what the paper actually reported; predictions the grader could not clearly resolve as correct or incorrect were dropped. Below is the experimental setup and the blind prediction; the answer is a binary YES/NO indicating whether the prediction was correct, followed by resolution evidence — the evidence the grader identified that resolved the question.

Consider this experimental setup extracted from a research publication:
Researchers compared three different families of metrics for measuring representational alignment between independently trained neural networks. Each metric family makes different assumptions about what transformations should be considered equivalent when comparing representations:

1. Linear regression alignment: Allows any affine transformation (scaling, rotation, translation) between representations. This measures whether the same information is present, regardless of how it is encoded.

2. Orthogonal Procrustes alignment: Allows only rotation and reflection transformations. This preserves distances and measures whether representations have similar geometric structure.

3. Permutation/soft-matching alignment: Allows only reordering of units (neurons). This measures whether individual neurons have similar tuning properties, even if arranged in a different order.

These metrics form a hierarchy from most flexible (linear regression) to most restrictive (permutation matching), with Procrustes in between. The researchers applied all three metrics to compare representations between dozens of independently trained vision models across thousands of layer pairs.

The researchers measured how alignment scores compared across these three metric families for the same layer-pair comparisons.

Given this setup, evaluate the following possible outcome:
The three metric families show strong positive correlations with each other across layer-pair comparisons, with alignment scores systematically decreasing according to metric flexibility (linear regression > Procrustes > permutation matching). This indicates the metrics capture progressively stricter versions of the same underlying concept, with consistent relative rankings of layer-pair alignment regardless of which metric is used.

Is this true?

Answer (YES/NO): YES